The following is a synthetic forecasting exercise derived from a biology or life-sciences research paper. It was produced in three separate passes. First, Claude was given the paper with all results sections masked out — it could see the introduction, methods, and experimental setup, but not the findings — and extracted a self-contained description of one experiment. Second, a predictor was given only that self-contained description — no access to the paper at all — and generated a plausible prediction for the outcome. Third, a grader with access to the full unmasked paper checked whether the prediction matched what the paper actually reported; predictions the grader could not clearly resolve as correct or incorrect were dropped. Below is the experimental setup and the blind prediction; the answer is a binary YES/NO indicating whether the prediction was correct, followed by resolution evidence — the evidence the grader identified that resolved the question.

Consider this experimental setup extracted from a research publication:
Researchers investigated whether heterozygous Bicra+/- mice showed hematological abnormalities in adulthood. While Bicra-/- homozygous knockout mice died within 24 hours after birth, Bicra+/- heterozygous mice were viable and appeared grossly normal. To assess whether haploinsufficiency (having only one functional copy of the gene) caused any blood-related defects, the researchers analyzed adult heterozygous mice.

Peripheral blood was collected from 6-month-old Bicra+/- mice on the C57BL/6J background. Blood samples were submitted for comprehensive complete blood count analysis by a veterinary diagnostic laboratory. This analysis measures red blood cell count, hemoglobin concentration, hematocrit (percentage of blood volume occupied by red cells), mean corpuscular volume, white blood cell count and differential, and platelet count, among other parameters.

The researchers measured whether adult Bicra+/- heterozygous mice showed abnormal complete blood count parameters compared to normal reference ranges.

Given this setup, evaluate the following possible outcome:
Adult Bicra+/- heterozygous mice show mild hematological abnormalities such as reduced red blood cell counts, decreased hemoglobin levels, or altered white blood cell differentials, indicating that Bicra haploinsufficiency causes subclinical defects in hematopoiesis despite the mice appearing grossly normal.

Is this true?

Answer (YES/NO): NO